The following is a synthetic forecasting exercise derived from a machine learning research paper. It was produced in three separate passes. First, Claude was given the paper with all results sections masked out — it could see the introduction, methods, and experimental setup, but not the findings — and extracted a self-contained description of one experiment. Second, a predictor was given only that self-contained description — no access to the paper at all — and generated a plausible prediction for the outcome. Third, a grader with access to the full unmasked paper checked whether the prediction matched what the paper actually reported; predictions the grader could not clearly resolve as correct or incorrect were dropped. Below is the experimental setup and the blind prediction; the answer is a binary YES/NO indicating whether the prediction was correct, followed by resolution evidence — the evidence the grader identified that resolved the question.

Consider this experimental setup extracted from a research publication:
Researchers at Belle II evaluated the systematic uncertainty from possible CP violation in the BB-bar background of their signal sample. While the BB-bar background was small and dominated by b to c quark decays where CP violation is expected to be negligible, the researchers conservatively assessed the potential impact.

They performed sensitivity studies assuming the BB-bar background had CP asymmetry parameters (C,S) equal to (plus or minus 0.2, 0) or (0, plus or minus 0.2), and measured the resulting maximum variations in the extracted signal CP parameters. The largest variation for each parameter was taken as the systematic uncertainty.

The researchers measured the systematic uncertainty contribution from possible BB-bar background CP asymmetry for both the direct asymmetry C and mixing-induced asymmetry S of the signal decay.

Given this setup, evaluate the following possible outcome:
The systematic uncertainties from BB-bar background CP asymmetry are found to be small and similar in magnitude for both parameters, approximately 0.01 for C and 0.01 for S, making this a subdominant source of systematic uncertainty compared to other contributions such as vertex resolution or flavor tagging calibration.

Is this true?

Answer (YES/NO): NO